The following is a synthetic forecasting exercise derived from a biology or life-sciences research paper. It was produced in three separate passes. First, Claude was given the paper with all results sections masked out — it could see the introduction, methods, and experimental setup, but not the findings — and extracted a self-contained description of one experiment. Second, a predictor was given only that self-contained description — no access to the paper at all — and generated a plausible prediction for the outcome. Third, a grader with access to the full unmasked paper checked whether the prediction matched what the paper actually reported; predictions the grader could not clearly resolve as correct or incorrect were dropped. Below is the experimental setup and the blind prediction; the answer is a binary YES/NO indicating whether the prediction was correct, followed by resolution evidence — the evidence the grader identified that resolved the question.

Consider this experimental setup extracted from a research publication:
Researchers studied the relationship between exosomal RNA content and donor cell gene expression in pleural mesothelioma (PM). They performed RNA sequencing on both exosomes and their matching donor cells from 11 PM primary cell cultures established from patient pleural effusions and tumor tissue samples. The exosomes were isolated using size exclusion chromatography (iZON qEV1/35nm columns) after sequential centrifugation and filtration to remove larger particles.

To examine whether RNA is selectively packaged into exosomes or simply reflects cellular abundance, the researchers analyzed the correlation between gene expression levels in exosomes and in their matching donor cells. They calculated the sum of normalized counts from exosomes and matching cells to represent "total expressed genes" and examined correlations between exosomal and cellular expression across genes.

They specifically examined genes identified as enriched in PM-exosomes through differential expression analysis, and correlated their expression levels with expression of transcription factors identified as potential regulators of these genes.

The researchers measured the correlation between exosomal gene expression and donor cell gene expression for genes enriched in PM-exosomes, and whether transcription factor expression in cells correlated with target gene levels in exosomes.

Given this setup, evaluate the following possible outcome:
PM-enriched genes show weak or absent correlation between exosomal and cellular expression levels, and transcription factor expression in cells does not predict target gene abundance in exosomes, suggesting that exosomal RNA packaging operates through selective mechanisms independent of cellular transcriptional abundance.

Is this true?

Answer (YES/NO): NO